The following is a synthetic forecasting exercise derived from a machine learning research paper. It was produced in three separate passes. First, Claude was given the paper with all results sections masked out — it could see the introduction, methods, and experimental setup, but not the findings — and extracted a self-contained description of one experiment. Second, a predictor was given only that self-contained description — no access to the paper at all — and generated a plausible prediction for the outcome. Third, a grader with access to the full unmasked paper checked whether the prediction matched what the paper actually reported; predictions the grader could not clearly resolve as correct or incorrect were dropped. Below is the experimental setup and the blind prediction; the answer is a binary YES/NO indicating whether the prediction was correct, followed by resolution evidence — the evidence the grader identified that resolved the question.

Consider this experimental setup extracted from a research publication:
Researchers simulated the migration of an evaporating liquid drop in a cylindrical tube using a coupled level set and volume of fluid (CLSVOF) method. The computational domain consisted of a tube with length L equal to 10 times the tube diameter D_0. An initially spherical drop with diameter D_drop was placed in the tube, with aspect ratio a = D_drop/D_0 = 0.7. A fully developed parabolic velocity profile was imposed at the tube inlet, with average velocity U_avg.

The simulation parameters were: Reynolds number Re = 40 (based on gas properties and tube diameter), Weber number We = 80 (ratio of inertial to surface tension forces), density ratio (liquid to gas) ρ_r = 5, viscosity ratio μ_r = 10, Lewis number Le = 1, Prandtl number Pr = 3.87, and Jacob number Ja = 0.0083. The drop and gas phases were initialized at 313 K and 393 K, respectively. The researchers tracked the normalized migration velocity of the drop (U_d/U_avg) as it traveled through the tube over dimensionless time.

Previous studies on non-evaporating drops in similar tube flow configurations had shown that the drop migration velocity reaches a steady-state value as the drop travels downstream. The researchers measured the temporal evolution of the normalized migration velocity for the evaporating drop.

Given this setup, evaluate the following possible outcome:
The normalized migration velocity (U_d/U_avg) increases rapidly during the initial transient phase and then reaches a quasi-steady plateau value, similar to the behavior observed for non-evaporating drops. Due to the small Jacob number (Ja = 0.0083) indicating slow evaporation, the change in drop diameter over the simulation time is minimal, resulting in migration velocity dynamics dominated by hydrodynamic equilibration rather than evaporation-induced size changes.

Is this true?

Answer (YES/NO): NO